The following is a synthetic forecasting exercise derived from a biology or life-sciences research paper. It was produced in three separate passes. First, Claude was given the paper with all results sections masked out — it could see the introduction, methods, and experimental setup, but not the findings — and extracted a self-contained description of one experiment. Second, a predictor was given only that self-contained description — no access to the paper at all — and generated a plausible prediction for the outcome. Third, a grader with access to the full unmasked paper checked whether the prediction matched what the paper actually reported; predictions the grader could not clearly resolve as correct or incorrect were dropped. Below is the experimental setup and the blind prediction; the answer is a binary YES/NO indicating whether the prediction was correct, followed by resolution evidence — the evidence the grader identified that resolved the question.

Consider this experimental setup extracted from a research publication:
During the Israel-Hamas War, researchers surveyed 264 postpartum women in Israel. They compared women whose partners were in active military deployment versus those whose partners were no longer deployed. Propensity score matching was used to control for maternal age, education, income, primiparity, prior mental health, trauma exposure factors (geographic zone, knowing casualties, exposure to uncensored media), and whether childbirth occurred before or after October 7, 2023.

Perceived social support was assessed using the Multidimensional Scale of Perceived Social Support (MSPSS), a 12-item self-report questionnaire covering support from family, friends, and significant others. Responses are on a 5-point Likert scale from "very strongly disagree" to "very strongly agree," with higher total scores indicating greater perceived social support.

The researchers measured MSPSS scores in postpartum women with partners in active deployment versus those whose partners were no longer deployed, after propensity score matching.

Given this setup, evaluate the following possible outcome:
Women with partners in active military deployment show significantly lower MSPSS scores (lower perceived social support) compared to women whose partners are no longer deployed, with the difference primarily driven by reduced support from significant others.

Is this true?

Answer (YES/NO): NO